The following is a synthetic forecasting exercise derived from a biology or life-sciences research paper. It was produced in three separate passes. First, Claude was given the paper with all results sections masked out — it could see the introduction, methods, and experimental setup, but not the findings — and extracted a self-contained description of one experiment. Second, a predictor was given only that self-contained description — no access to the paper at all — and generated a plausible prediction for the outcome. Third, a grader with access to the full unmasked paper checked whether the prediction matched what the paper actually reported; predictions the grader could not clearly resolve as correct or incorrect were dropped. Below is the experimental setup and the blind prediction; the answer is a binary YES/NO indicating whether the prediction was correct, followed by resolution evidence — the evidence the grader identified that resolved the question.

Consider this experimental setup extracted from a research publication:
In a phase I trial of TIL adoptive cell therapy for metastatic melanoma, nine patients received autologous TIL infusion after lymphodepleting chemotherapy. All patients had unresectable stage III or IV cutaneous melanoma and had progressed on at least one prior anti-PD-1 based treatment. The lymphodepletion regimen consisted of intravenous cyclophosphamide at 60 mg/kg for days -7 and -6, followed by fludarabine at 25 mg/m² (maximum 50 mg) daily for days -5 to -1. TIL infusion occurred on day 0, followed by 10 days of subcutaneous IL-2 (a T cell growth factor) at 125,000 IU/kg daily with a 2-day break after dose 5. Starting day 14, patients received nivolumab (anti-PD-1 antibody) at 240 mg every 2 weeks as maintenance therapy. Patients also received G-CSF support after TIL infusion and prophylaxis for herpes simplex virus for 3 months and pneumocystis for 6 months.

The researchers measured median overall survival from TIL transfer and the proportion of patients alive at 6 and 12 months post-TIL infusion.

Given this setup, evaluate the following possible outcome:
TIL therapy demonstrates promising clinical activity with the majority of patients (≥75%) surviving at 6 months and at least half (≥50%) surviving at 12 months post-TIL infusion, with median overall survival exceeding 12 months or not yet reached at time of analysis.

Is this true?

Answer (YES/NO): NO